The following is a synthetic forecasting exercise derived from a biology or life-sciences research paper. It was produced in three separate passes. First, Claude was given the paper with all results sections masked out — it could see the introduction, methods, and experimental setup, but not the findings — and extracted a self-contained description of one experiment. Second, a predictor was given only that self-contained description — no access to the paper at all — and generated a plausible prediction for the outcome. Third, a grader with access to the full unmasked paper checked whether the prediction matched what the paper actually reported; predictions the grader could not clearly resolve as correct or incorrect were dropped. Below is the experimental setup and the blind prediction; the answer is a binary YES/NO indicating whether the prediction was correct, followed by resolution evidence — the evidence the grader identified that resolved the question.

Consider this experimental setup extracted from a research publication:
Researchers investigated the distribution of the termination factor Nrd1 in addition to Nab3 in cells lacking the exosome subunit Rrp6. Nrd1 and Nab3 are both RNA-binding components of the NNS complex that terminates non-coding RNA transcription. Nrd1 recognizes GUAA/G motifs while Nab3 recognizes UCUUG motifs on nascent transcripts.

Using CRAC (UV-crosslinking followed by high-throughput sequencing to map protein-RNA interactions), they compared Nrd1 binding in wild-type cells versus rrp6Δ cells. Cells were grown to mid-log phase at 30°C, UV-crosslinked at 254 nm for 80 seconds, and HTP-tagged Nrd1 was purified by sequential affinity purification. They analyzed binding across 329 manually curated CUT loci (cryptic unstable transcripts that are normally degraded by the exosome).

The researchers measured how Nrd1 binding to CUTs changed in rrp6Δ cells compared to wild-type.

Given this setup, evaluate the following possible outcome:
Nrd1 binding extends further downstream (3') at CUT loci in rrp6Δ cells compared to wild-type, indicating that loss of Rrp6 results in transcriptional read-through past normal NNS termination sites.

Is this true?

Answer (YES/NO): NO